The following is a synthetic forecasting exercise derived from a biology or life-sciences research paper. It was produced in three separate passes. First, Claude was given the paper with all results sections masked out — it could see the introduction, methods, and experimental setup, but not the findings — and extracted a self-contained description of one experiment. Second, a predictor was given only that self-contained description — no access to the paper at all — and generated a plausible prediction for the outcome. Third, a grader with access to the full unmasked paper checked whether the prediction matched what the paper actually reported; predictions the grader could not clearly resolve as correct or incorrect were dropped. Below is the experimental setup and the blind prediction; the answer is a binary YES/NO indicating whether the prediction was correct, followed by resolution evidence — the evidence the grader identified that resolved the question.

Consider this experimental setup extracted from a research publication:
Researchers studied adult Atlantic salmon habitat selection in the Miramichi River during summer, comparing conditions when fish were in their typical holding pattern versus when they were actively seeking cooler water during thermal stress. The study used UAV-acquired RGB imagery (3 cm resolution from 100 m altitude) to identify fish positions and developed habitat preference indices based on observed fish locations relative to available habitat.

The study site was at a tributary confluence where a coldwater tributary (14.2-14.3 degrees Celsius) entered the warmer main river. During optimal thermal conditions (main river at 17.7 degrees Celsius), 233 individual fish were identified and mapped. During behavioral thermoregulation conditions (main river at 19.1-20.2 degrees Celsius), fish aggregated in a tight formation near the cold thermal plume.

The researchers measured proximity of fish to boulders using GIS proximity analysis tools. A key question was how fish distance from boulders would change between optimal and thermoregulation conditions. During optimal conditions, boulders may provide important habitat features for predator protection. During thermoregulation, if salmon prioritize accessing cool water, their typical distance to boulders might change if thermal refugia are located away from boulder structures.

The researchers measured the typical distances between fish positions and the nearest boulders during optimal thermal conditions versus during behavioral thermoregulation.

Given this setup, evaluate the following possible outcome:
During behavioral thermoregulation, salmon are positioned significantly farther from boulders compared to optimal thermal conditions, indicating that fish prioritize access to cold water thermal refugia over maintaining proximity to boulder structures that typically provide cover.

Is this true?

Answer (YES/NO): YES